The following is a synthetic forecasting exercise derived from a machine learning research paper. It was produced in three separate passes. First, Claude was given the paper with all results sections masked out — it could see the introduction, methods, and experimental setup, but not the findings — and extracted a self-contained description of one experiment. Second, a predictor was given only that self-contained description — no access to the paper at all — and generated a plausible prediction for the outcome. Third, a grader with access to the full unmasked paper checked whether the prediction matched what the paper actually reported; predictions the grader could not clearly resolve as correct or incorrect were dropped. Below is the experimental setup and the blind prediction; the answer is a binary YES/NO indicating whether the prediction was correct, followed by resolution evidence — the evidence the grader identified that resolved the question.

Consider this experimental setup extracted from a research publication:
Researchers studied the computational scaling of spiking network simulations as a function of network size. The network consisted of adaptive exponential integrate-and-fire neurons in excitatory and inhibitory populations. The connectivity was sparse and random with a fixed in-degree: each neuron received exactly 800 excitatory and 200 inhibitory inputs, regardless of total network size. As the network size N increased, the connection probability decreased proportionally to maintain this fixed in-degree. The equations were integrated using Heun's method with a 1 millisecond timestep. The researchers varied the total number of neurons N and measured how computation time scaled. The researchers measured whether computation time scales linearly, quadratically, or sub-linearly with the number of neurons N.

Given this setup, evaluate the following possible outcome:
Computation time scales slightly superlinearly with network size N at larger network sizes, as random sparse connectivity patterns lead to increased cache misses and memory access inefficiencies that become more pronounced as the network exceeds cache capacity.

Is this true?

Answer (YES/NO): NO